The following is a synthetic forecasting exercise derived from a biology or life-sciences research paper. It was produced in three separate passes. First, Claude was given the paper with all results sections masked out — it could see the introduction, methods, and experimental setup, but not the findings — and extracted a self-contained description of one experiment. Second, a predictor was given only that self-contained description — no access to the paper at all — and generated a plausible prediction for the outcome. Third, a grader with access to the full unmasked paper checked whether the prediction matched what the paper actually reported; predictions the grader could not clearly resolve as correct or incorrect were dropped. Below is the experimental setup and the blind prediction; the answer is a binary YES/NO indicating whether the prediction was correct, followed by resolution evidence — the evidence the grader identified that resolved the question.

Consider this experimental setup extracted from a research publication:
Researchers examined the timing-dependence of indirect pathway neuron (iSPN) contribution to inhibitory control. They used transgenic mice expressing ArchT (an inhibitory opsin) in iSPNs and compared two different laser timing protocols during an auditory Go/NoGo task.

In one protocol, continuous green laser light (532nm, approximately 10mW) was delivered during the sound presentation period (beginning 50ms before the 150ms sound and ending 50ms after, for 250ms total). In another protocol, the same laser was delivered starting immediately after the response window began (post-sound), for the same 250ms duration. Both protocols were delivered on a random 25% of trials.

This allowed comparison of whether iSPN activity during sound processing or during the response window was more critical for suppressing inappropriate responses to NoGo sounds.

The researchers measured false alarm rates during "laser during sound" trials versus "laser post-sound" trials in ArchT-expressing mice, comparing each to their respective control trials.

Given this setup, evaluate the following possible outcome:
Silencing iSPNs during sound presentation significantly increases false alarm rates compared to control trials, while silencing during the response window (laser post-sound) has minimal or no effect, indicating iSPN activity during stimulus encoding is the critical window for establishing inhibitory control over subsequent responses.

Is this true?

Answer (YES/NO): NO